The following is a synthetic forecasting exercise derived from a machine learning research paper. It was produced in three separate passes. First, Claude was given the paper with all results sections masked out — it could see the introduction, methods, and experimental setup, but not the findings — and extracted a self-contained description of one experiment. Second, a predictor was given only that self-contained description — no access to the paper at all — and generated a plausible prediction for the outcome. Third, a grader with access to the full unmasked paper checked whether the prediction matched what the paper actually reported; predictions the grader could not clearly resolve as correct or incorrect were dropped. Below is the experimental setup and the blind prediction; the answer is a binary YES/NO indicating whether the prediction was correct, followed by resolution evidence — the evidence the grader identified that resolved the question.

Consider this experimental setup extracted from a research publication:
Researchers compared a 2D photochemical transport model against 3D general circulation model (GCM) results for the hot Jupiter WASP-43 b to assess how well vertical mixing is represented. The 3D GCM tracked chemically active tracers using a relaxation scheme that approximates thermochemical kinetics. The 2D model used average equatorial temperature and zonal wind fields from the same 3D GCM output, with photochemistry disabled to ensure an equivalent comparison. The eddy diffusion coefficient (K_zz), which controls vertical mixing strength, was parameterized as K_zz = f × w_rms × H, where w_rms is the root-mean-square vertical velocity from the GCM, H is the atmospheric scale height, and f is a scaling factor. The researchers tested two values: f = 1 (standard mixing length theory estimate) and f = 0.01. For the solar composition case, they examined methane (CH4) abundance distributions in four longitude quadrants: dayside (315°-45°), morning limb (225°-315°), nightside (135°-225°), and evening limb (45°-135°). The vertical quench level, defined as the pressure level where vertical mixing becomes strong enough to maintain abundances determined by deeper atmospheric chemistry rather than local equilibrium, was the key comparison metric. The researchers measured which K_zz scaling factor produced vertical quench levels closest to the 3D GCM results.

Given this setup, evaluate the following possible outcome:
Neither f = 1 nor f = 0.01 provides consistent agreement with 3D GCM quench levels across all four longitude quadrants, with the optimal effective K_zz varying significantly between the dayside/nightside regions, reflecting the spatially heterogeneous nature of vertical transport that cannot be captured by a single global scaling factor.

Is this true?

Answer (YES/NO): NO